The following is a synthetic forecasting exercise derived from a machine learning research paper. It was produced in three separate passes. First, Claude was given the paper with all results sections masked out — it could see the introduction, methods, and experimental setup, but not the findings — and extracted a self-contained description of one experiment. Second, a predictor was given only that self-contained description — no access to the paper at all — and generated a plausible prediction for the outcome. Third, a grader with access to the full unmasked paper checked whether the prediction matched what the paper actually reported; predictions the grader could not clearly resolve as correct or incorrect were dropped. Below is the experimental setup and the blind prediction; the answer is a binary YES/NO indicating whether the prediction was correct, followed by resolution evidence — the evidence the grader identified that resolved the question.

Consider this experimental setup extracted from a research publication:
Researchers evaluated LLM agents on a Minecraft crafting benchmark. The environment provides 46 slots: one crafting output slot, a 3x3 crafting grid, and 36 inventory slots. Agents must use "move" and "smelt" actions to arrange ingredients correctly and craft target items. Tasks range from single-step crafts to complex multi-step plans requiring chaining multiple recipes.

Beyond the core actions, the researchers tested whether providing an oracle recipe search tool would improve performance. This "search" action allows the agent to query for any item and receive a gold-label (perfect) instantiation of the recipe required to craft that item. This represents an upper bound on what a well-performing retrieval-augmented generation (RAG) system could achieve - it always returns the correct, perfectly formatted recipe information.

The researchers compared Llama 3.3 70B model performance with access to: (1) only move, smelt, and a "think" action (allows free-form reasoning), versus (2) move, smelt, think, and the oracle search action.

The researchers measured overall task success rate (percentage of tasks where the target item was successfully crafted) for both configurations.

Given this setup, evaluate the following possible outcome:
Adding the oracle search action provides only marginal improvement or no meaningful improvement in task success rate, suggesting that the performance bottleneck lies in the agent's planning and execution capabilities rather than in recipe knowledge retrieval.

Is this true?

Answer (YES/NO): NO